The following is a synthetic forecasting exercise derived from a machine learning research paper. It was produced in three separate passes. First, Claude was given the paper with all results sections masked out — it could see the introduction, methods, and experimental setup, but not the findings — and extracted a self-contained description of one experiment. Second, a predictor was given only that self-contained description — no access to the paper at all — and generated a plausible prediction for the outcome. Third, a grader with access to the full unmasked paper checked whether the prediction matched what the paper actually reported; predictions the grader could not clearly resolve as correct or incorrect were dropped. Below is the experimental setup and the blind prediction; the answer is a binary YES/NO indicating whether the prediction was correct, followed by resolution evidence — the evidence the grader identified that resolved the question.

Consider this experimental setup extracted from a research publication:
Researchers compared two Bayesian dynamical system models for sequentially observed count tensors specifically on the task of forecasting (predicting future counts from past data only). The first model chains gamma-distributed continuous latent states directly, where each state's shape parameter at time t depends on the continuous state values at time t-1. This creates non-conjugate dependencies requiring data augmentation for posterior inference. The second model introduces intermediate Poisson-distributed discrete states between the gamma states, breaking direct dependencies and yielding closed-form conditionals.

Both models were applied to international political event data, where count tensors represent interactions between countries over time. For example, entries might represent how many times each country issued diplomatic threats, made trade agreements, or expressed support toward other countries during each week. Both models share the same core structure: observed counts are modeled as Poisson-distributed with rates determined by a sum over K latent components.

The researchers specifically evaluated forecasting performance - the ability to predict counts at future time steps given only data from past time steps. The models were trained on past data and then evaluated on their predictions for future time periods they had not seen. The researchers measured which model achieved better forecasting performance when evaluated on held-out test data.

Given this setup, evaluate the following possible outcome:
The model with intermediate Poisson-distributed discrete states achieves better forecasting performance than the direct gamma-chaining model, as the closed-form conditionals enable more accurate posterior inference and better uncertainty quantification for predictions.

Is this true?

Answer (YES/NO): NO